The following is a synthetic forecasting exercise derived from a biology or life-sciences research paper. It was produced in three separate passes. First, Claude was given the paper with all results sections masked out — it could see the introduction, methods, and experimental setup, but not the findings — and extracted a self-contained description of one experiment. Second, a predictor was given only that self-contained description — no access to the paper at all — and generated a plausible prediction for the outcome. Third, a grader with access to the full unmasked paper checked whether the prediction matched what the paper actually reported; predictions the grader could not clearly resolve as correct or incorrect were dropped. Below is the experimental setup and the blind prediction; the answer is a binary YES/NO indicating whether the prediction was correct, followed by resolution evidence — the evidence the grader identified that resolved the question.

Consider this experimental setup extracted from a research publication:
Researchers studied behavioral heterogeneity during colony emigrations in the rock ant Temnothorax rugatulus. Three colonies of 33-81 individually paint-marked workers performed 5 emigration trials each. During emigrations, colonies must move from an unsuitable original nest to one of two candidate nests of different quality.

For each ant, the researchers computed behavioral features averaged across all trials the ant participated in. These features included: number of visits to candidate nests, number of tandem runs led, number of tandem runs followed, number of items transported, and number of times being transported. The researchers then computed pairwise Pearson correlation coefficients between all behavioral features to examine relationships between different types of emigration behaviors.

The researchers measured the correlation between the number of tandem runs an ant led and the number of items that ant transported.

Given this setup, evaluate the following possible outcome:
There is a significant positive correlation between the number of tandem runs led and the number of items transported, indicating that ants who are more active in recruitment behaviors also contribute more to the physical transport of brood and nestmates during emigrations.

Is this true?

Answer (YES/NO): NO